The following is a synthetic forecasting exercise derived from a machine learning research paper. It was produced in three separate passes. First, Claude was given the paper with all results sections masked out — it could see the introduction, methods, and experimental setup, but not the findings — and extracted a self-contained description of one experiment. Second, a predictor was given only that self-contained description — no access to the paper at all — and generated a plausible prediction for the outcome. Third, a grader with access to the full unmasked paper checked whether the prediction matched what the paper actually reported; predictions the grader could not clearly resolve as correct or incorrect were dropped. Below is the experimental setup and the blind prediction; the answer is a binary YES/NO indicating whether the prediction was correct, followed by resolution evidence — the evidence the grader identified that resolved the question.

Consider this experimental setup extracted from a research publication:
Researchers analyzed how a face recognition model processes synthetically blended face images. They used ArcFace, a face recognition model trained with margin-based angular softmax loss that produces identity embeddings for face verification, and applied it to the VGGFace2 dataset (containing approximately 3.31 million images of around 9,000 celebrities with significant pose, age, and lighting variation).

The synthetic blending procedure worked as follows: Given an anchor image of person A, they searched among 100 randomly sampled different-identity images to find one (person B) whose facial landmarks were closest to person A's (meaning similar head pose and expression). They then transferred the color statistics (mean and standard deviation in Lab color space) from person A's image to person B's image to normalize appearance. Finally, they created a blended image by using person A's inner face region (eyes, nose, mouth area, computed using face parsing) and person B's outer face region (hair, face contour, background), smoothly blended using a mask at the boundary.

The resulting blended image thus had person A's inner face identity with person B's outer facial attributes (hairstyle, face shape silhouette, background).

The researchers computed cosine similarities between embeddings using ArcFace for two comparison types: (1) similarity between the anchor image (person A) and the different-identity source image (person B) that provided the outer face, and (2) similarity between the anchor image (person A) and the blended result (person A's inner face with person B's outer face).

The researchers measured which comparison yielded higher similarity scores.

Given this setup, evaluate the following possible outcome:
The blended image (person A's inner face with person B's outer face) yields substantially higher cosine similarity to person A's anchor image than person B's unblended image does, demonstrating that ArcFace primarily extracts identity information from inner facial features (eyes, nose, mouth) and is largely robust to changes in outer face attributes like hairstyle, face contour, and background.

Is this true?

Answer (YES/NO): NO